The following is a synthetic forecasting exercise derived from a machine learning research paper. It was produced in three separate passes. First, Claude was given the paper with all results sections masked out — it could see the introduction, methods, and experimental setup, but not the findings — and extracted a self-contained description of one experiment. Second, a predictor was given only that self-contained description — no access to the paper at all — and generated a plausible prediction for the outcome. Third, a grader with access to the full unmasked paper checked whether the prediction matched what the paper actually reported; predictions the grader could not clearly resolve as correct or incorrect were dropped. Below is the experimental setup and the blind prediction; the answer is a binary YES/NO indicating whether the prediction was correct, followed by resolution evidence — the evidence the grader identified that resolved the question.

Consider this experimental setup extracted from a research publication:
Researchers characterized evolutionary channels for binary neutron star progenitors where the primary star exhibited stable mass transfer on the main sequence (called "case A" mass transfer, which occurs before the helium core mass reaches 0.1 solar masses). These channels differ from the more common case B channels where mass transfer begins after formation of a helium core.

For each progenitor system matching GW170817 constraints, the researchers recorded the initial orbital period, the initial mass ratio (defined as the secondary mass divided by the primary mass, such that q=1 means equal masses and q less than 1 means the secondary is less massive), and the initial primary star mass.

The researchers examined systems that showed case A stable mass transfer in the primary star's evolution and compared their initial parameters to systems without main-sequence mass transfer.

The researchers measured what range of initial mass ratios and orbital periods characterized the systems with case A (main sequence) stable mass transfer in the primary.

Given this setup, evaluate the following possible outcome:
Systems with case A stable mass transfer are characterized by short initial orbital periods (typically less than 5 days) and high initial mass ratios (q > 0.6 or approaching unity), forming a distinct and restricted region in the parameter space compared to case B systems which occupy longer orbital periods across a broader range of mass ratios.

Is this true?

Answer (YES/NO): NO